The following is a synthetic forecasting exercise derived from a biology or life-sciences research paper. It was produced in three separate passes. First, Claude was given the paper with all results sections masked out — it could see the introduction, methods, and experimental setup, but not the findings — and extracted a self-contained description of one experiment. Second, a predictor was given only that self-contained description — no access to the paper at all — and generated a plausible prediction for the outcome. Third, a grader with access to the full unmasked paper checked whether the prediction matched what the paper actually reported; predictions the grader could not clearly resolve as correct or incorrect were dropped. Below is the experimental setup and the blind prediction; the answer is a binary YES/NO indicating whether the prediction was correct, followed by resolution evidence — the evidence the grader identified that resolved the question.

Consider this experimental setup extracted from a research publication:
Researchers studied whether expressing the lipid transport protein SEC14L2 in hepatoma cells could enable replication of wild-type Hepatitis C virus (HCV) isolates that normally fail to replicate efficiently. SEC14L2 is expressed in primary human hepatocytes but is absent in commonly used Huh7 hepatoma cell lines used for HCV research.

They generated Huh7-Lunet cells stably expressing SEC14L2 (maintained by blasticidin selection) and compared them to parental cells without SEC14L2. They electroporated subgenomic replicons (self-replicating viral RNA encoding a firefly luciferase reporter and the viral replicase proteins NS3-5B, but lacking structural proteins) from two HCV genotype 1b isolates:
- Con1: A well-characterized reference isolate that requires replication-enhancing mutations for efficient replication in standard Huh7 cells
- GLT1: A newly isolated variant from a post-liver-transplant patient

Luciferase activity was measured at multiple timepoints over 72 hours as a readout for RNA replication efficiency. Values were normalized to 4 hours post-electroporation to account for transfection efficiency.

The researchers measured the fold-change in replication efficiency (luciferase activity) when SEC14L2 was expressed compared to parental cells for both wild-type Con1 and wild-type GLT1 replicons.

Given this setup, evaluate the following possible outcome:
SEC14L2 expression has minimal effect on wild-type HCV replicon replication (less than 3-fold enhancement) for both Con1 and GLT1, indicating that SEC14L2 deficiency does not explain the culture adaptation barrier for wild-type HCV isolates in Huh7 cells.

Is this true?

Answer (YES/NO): NO